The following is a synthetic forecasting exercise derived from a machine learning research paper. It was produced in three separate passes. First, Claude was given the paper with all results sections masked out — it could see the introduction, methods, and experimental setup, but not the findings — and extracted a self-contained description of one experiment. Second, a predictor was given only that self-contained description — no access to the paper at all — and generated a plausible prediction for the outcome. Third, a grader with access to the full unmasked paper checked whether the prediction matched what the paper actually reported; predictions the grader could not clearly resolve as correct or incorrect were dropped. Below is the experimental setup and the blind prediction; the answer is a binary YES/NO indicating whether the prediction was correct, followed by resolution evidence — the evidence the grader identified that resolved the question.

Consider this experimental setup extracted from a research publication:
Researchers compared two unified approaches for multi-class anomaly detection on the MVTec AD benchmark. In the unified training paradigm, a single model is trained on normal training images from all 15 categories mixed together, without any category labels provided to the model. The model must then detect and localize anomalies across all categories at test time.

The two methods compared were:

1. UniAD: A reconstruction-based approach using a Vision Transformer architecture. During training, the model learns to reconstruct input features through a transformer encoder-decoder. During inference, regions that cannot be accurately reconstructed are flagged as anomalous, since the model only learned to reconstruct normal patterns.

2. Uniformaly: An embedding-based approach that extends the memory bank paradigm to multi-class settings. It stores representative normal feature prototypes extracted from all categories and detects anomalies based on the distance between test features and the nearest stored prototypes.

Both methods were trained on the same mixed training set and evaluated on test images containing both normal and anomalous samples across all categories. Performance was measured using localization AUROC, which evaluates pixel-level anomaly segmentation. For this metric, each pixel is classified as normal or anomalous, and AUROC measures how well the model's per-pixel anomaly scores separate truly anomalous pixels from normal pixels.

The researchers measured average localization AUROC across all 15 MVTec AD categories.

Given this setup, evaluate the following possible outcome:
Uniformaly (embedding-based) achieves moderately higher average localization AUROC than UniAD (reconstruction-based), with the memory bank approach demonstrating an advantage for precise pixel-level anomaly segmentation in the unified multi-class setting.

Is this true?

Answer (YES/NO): YES